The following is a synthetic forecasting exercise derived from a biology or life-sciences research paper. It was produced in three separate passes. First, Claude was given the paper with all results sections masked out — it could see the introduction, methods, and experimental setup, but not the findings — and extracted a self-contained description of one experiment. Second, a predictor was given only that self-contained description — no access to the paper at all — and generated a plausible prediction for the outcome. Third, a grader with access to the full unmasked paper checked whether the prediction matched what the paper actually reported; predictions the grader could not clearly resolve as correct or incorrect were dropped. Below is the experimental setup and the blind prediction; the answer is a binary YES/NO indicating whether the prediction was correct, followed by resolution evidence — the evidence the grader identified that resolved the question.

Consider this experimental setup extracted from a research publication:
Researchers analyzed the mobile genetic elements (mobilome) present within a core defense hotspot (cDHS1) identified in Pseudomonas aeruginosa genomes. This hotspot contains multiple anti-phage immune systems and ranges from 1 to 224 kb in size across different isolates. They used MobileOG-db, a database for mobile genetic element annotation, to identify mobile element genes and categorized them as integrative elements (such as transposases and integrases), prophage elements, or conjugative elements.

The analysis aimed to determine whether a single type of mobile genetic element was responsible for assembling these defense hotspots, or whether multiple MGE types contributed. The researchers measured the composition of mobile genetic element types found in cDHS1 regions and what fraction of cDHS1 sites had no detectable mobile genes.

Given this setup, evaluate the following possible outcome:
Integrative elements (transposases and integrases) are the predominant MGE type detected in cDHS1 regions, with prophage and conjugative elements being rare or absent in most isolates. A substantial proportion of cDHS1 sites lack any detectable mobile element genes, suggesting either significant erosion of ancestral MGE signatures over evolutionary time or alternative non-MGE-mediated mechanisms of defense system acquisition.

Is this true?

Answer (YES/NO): NO